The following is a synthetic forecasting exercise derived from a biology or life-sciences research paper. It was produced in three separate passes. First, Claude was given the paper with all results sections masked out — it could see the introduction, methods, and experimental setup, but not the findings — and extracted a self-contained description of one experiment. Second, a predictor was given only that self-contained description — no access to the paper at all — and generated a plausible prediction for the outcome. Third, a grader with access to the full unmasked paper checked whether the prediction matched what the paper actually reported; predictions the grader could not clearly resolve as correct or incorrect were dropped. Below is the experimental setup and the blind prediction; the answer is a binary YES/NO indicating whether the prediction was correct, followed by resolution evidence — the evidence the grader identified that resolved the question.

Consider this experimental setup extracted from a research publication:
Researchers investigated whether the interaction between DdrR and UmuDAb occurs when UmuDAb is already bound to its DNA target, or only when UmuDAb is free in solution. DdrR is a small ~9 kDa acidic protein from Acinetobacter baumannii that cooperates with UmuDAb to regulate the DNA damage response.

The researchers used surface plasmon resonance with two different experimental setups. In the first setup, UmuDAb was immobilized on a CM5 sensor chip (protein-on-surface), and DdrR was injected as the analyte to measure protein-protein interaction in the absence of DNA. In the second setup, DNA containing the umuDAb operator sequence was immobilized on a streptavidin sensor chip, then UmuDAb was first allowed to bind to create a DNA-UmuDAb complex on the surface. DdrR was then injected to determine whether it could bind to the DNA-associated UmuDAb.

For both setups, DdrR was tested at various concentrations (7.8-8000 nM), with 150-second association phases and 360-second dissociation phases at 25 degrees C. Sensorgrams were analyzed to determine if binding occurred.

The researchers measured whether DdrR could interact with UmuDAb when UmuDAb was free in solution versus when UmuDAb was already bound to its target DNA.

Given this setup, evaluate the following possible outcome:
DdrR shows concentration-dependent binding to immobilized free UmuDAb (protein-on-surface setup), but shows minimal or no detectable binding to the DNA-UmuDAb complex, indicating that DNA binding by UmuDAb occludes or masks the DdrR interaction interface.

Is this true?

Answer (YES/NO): YES